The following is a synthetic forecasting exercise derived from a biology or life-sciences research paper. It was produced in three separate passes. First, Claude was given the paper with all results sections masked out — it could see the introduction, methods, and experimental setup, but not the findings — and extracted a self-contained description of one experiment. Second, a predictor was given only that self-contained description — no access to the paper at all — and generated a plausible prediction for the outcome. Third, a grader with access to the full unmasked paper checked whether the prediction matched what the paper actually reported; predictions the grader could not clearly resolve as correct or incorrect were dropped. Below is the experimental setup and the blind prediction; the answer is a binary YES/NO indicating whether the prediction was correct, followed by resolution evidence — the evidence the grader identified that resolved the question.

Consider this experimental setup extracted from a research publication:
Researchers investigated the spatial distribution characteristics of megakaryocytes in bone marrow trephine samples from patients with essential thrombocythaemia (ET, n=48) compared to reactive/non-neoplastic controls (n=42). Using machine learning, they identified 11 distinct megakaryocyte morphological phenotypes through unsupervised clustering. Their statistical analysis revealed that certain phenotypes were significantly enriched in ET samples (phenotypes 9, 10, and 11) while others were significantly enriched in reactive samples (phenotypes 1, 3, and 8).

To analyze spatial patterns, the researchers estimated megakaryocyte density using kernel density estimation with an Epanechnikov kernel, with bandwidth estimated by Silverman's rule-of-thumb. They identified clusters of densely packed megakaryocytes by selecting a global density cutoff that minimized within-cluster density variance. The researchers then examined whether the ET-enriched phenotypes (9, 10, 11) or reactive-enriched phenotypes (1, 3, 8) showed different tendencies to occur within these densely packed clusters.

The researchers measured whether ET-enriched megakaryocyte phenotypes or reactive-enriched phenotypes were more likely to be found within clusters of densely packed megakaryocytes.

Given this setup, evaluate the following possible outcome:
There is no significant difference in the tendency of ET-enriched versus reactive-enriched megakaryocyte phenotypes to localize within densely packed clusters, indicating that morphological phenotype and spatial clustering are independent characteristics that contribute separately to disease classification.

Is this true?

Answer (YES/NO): NO